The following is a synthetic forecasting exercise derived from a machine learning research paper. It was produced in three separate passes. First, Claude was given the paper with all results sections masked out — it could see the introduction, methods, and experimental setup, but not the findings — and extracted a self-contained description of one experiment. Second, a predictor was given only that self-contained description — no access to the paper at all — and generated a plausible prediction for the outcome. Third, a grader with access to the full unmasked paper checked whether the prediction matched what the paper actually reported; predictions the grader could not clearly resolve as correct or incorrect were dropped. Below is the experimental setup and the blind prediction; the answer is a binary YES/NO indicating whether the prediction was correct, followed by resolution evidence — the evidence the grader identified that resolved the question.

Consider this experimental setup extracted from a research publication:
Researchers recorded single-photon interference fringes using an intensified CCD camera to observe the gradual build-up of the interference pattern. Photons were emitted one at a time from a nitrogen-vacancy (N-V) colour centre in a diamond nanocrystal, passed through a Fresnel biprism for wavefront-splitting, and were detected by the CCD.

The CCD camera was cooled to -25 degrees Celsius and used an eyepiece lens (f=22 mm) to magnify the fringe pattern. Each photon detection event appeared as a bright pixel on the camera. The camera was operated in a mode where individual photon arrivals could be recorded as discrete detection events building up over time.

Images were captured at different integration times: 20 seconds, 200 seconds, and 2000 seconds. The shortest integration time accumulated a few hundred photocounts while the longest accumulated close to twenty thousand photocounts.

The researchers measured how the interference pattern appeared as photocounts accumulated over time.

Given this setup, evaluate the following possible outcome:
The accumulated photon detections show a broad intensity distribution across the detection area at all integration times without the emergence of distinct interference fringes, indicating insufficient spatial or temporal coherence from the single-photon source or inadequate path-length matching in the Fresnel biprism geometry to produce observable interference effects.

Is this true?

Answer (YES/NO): NO